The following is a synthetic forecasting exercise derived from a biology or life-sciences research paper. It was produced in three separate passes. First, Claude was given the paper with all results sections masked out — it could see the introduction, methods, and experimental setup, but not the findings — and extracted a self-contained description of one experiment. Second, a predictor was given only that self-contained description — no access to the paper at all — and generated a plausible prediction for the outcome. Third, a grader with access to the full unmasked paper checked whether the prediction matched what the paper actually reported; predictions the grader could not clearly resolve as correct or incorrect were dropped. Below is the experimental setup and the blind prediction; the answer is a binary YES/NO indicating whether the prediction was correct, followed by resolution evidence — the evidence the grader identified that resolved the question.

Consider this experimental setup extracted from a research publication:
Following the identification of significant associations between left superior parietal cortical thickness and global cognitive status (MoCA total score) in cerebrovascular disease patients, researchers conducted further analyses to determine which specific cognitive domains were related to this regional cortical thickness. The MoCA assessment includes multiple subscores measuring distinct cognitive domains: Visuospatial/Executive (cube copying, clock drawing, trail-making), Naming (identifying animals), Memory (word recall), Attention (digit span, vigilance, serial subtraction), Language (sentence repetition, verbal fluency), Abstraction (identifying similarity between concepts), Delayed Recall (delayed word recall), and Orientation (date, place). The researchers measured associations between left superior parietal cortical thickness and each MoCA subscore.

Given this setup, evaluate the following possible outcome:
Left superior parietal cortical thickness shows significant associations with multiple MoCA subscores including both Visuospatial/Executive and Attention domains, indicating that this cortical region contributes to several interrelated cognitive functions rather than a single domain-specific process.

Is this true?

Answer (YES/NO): NO